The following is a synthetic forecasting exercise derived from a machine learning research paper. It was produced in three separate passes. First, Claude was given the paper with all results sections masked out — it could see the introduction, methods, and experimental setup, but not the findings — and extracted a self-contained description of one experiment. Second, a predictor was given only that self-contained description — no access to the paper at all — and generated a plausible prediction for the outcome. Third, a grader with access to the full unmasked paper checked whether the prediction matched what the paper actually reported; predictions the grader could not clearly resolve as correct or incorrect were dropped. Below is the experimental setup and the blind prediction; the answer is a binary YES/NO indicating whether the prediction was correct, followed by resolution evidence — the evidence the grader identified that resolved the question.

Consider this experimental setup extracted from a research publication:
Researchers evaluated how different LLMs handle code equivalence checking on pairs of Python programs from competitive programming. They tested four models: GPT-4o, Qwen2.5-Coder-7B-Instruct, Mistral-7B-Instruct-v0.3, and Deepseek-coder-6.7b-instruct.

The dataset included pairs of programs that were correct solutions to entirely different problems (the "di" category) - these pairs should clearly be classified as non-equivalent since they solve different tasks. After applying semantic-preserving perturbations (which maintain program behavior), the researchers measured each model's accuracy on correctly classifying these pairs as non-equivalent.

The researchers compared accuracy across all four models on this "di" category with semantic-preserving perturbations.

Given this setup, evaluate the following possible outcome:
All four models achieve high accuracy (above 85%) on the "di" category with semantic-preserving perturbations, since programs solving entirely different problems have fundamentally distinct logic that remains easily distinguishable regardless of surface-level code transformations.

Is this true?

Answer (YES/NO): NO